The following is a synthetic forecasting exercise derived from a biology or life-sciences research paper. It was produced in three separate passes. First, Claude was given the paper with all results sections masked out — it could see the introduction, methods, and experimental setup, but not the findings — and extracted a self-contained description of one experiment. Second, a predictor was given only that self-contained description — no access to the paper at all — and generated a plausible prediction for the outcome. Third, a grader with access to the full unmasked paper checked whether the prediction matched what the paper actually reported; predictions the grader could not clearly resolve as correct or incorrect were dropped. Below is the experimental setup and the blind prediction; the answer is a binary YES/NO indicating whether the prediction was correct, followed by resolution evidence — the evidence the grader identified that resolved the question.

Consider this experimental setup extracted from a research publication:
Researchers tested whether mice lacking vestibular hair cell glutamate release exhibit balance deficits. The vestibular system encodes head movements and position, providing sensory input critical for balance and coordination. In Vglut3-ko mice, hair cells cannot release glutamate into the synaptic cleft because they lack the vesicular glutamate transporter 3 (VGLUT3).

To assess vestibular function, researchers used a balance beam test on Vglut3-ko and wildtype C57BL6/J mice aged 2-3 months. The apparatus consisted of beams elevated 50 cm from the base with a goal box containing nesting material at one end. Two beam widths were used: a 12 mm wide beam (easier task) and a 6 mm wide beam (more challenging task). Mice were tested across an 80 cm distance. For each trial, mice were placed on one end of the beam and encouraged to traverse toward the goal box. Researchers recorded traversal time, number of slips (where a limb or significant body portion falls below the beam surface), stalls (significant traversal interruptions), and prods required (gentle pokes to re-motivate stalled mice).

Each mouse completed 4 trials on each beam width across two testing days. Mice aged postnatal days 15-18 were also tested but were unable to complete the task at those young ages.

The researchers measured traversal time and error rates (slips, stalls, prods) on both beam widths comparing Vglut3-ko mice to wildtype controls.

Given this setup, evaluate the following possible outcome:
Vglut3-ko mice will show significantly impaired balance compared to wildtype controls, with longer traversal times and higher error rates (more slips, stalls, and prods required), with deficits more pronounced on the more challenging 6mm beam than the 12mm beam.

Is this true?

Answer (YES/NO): NO